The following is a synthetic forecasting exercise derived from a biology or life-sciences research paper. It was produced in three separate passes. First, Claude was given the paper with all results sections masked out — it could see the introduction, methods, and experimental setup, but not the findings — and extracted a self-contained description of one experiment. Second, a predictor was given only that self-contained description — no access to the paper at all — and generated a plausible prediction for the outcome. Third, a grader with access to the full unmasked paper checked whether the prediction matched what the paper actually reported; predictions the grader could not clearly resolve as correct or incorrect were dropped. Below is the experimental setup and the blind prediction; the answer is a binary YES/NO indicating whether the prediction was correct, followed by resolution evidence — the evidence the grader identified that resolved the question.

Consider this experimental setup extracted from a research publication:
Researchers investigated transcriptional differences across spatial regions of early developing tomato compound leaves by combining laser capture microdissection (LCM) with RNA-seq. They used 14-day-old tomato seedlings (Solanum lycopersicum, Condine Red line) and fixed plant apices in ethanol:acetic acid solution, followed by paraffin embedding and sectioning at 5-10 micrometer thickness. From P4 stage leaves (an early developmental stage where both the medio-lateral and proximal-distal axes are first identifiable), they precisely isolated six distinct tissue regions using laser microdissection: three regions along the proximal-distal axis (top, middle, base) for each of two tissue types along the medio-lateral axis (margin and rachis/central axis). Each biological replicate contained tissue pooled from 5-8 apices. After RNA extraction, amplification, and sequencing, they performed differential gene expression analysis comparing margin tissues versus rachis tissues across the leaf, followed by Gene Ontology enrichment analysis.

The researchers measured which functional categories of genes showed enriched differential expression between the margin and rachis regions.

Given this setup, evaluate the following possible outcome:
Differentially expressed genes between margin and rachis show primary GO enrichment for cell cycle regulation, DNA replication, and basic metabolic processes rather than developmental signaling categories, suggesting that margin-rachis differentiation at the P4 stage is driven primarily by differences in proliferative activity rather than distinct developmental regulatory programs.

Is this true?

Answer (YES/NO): NO